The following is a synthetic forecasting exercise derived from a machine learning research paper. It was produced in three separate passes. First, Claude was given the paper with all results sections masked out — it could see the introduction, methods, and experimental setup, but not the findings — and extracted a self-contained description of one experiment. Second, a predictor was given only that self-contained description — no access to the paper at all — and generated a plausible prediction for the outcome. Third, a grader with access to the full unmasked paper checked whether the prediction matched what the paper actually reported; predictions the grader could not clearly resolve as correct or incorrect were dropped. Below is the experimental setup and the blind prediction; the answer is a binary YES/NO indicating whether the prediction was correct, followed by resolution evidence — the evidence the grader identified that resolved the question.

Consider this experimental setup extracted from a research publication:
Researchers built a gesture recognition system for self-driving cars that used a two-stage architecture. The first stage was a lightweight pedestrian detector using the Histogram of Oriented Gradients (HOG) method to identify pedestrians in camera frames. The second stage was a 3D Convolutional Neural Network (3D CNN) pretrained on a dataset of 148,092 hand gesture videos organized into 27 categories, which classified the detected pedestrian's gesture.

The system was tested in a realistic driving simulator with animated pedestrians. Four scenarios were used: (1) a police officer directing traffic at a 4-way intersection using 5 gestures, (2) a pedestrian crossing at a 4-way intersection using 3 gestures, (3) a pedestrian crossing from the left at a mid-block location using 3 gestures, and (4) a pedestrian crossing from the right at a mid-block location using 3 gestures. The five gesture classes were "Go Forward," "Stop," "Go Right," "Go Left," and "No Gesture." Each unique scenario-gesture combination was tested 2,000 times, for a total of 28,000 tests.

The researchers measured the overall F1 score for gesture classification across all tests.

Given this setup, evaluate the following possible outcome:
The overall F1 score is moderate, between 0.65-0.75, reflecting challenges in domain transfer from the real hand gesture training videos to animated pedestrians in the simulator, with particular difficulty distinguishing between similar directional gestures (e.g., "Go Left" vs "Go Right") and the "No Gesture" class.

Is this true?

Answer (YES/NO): NO